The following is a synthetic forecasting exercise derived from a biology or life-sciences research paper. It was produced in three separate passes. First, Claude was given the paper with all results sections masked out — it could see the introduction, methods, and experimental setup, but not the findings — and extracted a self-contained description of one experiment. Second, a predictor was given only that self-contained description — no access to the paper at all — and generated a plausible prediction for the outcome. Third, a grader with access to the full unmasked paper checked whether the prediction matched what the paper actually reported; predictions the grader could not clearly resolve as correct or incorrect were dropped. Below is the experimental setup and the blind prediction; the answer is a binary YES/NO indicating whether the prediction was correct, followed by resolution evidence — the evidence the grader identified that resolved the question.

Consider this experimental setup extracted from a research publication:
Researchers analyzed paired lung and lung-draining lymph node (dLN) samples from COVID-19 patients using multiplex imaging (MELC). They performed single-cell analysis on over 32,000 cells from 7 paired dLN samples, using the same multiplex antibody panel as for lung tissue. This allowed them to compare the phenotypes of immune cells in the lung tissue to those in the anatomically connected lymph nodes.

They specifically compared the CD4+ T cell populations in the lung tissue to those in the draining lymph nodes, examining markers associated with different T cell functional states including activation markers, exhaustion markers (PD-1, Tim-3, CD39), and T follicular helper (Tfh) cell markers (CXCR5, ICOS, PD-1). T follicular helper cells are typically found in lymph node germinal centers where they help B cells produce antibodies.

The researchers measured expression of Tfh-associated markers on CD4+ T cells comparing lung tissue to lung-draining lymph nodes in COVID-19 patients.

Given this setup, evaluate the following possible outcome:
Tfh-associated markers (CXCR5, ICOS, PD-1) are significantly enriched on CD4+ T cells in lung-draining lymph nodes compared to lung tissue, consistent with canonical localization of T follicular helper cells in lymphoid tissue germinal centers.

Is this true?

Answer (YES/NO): NO